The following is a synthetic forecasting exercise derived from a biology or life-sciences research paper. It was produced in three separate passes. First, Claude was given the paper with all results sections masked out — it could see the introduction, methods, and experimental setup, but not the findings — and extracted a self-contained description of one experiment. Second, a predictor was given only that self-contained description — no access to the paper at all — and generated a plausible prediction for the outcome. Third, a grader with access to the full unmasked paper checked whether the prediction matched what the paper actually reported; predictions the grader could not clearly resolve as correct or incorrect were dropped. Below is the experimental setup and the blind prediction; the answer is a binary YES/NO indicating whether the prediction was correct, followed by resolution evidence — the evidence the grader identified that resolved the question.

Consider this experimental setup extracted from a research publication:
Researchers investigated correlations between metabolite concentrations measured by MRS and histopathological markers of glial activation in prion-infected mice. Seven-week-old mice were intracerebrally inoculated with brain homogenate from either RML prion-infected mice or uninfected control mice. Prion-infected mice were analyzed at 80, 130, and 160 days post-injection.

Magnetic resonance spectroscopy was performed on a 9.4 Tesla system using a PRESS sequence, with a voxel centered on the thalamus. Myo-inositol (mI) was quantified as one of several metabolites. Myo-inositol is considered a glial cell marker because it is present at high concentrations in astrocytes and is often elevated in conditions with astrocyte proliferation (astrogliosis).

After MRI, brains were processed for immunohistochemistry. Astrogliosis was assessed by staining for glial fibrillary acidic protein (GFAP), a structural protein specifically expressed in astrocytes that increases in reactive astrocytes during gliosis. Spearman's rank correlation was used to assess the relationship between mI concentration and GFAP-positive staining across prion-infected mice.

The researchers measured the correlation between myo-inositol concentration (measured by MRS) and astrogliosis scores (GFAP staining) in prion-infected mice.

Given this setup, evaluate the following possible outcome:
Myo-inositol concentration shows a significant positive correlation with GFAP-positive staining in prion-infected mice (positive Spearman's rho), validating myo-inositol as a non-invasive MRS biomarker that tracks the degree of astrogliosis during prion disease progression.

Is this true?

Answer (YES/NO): NO